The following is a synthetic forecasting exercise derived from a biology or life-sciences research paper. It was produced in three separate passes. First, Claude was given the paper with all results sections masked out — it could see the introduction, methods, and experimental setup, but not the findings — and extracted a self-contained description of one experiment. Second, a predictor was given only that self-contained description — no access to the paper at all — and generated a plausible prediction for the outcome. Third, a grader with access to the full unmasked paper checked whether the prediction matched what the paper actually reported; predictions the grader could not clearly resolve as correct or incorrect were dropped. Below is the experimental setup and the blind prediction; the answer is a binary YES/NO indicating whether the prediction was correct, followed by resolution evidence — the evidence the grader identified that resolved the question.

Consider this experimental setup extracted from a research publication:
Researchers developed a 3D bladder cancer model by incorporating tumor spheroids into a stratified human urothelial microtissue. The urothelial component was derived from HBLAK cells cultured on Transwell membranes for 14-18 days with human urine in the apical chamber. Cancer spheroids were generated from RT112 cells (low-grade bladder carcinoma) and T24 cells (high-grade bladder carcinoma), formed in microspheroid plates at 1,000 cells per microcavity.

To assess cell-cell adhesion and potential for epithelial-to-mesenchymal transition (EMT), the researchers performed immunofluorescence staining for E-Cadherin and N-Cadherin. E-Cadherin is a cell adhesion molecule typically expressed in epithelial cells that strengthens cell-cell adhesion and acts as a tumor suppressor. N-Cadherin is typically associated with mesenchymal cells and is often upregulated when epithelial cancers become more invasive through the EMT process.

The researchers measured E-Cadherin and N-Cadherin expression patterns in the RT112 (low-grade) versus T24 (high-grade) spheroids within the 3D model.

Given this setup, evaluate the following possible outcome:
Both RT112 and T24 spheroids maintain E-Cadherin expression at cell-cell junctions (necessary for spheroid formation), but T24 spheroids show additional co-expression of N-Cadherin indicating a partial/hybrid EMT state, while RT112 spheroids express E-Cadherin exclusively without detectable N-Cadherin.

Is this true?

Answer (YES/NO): NO